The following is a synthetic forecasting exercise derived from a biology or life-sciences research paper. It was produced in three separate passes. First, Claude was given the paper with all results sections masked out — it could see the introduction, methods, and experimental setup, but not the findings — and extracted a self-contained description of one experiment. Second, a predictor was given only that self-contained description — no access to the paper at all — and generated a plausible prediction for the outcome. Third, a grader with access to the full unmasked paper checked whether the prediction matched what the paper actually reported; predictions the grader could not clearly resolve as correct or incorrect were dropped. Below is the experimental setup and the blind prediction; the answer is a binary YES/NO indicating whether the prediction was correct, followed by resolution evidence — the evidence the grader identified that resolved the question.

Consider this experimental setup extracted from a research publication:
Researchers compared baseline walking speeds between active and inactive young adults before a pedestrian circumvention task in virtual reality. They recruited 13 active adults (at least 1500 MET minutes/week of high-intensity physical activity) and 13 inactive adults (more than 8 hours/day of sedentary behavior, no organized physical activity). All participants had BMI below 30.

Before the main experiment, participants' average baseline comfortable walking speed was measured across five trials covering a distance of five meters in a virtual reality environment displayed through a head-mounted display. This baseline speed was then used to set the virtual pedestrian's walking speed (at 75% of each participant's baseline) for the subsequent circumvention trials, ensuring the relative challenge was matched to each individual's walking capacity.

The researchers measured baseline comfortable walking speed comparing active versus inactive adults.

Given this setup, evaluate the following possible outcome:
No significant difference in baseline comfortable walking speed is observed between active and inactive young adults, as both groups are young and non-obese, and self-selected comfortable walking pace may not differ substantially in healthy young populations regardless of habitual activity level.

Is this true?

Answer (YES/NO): YES